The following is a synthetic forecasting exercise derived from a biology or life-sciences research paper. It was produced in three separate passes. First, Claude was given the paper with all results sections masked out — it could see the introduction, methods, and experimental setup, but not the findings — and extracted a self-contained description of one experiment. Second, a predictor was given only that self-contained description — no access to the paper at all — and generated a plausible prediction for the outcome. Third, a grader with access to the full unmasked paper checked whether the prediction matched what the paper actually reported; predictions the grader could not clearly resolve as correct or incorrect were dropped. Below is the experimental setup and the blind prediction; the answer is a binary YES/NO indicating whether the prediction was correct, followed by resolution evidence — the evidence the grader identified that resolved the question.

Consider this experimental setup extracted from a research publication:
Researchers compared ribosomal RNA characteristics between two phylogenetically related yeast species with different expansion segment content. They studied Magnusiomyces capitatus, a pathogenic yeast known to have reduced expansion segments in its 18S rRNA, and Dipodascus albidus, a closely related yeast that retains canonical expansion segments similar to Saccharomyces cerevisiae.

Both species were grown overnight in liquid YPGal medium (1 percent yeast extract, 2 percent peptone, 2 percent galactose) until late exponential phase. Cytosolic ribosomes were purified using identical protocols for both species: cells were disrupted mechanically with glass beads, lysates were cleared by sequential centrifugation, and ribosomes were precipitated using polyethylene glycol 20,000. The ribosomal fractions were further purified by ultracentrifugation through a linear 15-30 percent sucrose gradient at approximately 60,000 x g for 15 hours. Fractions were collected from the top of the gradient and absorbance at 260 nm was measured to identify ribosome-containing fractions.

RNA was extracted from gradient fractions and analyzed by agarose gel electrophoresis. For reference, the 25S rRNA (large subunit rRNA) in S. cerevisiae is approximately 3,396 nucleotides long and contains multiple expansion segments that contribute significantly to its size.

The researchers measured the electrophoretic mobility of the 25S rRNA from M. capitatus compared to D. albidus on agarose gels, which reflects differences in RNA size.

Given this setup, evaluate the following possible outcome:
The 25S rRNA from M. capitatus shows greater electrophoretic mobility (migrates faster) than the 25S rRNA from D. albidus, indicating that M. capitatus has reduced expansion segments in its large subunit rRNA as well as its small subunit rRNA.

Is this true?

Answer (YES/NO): YES